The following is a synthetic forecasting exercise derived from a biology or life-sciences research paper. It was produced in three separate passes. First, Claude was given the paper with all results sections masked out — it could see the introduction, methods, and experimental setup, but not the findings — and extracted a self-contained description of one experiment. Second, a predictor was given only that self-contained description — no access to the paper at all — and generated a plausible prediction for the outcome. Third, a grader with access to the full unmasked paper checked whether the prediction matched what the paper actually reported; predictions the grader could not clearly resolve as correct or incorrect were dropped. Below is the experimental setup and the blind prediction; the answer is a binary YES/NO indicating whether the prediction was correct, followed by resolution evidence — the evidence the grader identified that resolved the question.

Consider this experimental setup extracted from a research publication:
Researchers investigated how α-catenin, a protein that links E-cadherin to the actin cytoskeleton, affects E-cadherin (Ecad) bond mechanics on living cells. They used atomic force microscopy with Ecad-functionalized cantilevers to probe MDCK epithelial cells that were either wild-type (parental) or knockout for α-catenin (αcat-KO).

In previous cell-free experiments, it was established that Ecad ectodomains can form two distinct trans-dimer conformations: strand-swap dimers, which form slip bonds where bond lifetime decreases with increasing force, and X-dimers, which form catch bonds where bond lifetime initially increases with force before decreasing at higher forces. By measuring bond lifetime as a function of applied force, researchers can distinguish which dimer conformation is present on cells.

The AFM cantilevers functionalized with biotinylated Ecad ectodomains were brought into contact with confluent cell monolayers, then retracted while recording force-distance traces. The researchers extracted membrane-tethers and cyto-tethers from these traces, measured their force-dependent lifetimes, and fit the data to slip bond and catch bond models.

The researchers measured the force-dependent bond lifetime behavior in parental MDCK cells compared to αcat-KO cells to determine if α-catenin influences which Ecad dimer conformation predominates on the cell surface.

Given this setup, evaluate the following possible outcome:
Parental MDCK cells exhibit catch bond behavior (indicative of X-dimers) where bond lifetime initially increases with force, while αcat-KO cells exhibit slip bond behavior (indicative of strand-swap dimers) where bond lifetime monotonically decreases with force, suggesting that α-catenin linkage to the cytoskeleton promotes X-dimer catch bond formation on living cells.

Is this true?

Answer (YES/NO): NO